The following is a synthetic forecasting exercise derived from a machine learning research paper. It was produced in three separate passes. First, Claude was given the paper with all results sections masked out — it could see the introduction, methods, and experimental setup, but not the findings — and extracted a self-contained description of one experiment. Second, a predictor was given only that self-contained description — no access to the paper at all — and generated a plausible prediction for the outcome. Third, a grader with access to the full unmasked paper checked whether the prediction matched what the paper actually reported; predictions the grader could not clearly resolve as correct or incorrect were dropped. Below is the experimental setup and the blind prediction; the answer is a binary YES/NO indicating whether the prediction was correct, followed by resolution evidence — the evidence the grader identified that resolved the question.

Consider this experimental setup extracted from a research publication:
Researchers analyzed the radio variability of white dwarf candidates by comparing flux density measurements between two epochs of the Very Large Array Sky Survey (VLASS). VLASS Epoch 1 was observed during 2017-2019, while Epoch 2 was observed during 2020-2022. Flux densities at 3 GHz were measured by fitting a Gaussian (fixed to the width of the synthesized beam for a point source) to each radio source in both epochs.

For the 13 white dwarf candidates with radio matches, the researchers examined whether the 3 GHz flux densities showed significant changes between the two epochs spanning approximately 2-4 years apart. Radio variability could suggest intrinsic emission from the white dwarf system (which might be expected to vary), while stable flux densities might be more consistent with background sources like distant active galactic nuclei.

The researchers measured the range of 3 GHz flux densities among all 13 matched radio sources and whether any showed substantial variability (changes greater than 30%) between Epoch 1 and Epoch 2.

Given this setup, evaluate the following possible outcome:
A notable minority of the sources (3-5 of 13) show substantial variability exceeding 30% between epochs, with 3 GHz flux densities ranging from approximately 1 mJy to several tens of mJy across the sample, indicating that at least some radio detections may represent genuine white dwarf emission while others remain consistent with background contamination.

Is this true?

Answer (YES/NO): NO